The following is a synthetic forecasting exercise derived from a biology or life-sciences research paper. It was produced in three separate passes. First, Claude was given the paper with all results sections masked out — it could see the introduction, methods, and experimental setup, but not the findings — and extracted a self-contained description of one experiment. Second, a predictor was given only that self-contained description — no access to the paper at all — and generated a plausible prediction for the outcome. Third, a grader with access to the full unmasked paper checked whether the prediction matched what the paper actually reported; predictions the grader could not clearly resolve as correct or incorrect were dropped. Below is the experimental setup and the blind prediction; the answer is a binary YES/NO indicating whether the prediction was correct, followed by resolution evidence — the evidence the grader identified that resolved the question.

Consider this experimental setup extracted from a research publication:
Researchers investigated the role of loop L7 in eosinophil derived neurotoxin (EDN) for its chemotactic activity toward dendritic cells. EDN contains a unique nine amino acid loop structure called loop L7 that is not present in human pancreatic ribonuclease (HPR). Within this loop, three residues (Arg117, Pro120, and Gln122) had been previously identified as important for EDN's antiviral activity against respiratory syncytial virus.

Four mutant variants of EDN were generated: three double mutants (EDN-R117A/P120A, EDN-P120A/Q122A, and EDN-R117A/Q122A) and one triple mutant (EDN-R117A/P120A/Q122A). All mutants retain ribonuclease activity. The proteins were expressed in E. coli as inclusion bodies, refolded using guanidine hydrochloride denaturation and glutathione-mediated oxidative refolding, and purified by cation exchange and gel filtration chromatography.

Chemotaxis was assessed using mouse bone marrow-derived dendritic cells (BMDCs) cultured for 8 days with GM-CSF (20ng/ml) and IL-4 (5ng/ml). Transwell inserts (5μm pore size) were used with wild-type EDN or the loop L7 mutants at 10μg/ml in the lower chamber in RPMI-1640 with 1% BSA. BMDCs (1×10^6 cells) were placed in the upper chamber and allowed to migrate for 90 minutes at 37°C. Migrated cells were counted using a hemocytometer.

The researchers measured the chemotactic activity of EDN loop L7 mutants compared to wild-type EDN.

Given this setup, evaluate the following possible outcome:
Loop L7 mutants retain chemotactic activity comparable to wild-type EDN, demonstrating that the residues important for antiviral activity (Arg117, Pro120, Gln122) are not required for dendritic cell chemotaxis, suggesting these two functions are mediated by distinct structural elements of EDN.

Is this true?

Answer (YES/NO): YES